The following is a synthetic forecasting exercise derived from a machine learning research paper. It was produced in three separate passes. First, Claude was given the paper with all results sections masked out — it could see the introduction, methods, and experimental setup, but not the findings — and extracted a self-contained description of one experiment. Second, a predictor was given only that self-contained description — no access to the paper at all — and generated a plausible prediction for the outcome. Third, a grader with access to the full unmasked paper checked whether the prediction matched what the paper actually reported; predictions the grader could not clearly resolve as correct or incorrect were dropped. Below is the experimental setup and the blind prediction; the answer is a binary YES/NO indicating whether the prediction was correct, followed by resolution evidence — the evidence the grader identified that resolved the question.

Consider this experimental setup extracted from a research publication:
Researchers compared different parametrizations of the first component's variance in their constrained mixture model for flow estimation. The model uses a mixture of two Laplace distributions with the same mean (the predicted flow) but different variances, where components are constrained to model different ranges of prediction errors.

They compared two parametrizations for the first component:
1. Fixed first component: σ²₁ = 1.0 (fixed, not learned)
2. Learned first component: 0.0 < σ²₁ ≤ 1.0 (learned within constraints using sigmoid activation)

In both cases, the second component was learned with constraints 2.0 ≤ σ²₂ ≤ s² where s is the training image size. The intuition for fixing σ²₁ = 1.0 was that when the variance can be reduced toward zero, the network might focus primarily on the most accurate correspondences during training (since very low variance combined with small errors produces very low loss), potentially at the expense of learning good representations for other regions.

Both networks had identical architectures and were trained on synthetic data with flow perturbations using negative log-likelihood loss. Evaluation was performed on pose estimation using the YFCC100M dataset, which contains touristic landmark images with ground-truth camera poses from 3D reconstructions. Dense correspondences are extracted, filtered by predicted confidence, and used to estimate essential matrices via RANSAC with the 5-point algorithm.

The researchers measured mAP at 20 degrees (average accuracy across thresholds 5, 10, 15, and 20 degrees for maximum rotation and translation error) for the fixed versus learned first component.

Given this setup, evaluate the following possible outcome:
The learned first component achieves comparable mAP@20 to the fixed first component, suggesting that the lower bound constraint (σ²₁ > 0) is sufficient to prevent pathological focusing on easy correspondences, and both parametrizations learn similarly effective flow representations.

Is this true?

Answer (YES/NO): NO